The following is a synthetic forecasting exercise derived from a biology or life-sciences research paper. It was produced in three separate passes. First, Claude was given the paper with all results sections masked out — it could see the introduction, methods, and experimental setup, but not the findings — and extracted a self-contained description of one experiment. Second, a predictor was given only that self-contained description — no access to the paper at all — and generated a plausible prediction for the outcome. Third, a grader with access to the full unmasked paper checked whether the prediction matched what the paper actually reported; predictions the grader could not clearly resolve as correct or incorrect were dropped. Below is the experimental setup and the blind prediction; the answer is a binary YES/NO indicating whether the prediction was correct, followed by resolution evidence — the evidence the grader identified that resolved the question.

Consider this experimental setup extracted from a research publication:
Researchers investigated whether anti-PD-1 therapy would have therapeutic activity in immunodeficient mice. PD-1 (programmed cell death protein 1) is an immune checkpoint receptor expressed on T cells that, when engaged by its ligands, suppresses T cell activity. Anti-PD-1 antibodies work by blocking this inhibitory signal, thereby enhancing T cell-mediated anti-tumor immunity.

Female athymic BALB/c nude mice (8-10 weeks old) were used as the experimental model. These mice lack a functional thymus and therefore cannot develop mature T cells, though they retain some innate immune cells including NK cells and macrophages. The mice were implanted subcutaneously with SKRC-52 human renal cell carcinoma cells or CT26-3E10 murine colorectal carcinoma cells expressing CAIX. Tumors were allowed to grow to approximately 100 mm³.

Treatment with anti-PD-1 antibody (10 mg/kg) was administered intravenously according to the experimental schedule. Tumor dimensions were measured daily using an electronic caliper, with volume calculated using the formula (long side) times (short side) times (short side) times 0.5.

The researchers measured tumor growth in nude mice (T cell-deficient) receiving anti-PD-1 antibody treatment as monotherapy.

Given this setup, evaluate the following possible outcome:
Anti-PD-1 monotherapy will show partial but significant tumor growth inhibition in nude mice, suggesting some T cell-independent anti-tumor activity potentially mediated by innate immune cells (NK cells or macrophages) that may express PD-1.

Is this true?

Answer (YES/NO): NO